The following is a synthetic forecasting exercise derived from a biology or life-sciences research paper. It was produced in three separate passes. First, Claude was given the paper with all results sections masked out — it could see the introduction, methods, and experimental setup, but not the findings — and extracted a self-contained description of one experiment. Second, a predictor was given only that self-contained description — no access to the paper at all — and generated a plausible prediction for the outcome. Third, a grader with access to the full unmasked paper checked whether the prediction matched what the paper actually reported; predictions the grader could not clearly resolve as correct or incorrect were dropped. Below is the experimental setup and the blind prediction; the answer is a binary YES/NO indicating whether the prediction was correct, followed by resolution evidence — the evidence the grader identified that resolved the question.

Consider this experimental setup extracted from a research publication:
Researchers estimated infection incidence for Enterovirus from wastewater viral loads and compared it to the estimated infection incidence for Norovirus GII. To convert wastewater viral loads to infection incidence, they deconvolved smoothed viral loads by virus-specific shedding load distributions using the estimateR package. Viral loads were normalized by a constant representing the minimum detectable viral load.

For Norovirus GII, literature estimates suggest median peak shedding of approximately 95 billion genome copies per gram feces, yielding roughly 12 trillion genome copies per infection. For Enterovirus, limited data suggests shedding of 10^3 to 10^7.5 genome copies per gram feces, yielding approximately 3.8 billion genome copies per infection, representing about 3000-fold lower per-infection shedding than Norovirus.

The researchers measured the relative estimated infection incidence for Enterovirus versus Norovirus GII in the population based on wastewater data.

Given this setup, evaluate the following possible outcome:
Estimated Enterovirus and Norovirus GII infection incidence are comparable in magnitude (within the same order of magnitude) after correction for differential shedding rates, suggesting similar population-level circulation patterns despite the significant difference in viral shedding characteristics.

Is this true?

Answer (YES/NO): NO